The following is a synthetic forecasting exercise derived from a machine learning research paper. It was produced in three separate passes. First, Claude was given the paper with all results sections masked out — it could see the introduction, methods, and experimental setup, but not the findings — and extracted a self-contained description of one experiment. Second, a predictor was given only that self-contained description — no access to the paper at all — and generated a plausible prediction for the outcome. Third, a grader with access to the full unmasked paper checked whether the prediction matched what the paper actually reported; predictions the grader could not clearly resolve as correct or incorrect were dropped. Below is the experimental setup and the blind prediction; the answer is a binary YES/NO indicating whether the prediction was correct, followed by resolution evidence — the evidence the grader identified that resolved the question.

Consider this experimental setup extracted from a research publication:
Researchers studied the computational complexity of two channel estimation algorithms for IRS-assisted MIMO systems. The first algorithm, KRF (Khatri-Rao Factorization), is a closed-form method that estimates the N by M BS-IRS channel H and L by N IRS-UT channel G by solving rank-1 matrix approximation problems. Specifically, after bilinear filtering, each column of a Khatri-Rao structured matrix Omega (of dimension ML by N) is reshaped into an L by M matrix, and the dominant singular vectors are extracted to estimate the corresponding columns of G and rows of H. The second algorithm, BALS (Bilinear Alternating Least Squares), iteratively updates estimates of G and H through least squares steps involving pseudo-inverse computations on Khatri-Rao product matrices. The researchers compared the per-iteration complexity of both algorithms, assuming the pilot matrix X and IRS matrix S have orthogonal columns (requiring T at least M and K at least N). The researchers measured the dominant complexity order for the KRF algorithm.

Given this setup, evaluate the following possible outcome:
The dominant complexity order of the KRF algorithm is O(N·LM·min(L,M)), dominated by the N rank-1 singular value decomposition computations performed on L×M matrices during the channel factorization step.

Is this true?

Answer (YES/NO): NO